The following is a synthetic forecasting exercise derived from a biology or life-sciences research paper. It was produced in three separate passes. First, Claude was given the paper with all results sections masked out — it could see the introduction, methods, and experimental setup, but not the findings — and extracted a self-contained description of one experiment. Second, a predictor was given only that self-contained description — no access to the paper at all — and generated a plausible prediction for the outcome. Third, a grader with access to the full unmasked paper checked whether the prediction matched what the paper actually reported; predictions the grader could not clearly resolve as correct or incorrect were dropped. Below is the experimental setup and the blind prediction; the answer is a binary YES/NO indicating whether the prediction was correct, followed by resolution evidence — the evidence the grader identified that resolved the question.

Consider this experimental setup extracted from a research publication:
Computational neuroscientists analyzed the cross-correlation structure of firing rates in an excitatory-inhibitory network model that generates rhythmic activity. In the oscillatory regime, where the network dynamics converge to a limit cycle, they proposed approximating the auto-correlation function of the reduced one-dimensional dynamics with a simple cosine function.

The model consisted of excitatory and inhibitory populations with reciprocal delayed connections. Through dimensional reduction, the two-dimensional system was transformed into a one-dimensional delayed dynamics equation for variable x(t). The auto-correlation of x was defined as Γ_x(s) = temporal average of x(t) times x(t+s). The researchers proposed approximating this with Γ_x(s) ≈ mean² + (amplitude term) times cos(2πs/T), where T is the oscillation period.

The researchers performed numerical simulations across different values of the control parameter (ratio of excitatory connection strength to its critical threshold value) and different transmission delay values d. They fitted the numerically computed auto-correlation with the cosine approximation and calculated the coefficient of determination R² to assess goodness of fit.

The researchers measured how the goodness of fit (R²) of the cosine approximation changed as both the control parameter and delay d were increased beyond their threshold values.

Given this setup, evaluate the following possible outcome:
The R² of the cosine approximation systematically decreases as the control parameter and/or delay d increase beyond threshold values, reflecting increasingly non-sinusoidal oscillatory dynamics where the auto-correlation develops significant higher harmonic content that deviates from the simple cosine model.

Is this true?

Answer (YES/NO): NO